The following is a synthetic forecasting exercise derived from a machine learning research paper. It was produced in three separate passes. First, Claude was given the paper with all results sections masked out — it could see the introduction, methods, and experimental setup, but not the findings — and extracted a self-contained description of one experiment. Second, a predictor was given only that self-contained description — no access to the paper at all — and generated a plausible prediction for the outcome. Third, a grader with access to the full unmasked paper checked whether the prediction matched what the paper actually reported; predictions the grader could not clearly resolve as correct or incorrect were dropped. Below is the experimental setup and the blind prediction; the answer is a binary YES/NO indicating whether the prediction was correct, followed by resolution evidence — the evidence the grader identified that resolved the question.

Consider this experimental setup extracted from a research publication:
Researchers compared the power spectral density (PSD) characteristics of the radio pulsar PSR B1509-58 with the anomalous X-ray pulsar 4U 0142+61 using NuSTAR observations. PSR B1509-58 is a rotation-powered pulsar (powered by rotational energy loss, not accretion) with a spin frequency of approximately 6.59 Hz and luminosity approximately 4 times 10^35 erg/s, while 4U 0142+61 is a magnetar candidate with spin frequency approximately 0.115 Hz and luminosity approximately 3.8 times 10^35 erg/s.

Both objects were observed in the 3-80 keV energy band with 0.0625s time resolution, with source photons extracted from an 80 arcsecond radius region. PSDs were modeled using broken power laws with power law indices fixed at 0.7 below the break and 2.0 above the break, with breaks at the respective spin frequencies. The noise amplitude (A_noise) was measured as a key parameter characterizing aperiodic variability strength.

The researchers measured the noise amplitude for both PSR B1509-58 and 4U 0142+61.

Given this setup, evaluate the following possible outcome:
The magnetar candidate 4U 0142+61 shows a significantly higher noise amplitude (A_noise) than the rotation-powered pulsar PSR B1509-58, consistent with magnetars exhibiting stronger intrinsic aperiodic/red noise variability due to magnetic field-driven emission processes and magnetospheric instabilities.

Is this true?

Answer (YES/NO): NO